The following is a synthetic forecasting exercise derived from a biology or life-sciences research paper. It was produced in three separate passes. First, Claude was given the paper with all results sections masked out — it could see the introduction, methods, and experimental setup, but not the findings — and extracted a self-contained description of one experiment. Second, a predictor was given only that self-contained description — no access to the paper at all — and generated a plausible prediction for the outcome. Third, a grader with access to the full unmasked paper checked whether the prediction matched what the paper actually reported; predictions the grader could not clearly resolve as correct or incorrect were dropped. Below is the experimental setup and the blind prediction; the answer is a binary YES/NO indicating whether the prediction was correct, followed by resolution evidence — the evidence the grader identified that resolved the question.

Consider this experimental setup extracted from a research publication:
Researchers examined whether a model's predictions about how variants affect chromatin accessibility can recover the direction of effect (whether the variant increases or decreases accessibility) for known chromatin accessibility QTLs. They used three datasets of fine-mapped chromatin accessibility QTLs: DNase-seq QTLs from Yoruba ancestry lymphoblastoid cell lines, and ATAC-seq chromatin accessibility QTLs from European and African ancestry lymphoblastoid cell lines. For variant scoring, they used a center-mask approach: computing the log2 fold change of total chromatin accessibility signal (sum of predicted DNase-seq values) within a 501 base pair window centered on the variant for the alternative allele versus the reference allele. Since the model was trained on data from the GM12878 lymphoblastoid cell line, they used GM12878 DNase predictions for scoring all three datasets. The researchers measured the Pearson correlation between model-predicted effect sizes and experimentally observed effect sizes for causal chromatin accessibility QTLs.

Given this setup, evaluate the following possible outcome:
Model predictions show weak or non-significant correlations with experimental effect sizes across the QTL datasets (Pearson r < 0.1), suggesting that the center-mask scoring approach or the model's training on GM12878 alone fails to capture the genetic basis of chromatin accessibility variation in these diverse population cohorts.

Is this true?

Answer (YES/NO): NO